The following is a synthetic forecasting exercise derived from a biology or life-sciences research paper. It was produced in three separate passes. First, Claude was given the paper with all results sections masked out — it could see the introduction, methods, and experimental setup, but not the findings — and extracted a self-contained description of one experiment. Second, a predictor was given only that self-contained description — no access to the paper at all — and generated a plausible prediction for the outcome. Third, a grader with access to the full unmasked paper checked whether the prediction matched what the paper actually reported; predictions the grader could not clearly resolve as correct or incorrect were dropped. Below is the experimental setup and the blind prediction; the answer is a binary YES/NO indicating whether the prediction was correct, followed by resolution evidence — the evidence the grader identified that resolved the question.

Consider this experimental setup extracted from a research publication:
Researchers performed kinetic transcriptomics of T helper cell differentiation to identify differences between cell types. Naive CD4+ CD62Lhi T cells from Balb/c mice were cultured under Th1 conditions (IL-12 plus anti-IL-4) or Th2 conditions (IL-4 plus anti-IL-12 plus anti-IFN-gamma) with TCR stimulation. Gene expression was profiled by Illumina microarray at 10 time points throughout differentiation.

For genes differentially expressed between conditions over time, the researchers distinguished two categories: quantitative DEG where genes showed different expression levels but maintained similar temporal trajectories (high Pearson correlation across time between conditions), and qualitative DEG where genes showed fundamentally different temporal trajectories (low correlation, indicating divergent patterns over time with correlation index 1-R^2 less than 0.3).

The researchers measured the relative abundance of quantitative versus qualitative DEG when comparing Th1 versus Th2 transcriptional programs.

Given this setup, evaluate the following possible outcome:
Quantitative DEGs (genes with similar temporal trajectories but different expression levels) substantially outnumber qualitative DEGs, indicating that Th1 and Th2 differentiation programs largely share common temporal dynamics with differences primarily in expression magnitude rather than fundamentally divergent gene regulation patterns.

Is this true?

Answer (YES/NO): YES